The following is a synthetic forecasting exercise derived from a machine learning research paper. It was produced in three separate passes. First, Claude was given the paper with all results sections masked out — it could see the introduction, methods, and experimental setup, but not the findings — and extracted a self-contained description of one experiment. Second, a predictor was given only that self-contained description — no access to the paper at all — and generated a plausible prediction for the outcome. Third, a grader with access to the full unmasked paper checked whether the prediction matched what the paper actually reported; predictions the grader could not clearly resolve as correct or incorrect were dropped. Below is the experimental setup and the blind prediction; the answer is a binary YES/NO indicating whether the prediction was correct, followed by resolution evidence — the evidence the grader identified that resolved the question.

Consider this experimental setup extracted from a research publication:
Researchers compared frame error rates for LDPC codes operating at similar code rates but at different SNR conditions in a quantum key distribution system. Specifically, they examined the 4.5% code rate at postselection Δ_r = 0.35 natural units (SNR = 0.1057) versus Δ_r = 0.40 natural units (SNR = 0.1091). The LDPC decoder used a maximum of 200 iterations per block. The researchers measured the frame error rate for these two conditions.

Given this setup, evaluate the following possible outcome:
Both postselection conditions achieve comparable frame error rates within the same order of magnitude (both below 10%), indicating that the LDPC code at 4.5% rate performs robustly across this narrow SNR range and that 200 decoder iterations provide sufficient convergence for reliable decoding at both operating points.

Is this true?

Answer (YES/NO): NO